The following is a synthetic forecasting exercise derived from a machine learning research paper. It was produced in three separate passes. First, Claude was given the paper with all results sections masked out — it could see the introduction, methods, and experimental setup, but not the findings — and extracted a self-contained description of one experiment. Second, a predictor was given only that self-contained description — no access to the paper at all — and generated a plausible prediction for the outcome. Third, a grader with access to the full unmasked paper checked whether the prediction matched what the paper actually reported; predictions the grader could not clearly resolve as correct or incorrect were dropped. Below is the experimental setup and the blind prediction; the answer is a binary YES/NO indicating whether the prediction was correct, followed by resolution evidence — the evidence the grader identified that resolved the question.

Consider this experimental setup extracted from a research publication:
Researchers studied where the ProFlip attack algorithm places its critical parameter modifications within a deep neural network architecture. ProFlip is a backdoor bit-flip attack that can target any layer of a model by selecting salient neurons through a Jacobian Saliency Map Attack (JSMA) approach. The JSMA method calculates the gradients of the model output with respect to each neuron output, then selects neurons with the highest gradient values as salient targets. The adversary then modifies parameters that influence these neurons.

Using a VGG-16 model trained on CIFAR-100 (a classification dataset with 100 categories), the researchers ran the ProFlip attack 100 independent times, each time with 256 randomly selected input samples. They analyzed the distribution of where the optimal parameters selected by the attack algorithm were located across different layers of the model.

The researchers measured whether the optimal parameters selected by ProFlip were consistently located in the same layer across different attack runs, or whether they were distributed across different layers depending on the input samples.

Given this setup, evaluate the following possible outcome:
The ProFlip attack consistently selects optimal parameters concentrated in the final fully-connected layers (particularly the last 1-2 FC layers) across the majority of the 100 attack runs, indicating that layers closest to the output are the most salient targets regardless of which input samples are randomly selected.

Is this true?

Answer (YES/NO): NO